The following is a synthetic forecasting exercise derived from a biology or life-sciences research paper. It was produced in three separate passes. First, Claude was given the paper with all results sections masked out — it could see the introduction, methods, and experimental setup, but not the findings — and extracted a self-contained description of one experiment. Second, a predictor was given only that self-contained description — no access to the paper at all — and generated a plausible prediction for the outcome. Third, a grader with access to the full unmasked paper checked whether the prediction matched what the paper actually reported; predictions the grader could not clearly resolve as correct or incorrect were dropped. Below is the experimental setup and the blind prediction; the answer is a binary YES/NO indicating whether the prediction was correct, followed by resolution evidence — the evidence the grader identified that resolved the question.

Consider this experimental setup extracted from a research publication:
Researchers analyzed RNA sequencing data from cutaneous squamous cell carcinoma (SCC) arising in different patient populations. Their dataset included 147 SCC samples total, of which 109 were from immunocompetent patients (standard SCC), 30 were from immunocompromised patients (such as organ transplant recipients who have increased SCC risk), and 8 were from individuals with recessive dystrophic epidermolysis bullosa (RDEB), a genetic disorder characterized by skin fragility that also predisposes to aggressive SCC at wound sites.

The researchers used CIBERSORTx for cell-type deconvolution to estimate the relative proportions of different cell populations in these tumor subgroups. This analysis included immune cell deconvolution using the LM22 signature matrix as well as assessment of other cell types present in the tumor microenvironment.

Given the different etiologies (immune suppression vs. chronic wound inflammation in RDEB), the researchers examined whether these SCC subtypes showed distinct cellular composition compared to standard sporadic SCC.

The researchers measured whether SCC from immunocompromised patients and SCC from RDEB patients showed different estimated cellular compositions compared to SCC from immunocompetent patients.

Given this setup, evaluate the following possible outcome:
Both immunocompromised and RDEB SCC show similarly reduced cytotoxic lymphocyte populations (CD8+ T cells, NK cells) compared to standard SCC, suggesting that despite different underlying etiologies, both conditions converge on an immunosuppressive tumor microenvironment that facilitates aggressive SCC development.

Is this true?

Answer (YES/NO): NO